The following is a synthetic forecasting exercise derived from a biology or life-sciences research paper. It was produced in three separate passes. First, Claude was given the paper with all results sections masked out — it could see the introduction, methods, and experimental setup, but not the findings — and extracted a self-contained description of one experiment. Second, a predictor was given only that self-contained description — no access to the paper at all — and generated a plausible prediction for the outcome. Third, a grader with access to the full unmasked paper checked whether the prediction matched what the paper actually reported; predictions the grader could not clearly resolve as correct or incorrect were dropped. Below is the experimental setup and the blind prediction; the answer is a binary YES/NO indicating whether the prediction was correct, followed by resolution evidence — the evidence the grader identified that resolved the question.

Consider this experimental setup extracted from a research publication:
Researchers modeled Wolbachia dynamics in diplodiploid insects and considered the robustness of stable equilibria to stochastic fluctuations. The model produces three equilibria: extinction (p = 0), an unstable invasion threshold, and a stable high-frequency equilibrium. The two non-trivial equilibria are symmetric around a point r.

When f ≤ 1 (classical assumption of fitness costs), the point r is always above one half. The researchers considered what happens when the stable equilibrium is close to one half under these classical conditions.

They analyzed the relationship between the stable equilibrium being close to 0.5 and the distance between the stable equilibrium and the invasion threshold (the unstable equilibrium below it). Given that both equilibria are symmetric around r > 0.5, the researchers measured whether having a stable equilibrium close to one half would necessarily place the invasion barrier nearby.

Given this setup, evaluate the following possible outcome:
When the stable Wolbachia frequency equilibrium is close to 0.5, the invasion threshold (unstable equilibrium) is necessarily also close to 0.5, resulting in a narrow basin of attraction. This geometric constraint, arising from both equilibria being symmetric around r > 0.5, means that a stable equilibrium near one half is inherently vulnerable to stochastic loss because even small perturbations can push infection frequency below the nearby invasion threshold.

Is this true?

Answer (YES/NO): YES